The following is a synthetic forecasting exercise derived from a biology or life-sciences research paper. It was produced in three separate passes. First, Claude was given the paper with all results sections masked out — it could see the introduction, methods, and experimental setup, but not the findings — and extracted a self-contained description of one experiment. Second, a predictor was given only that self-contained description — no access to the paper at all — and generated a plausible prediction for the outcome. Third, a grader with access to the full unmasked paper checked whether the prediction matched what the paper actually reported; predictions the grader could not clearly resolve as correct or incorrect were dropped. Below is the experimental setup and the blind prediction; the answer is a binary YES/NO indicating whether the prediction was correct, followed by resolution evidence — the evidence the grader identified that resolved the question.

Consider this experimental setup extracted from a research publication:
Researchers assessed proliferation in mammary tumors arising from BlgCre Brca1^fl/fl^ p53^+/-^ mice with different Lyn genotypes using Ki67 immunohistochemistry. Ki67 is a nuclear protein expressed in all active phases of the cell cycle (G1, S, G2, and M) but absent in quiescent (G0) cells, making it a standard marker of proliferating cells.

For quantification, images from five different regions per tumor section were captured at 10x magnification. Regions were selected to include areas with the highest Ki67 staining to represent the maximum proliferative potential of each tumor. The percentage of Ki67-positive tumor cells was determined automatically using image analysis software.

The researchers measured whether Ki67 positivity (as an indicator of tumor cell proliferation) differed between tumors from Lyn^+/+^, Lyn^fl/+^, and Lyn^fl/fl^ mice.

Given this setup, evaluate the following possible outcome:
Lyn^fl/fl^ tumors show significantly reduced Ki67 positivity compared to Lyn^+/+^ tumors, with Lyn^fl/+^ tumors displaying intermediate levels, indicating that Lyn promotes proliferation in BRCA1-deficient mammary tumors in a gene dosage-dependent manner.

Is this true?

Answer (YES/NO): NO